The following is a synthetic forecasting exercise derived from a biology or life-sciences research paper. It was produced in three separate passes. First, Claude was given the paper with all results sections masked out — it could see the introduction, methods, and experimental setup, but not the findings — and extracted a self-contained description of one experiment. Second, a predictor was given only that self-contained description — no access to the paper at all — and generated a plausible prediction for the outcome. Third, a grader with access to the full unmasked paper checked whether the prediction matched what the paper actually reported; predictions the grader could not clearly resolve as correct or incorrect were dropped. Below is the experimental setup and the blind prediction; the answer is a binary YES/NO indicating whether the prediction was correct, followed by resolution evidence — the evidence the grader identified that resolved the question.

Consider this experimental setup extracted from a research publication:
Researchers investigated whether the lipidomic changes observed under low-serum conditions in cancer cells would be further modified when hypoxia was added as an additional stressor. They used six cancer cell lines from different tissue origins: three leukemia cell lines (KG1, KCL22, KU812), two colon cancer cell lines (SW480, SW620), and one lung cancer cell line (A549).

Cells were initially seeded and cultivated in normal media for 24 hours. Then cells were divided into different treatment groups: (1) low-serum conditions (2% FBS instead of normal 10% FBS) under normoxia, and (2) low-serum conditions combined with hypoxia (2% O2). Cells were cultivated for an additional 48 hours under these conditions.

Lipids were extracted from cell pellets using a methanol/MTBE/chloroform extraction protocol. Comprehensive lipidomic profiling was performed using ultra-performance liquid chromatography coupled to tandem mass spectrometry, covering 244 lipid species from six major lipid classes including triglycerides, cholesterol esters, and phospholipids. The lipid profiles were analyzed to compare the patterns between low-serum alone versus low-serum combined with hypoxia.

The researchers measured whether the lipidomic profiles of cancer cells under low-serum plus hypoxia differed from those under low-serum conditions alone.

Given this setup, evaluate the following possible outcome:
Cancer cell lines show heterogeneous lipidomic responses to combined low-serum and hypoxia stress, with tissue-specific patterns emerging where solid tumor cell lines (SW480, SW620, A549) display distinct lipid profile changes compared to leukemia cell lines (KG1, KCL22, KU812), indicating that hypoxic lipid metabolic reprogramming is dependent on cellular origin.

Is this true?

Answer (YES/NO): NO